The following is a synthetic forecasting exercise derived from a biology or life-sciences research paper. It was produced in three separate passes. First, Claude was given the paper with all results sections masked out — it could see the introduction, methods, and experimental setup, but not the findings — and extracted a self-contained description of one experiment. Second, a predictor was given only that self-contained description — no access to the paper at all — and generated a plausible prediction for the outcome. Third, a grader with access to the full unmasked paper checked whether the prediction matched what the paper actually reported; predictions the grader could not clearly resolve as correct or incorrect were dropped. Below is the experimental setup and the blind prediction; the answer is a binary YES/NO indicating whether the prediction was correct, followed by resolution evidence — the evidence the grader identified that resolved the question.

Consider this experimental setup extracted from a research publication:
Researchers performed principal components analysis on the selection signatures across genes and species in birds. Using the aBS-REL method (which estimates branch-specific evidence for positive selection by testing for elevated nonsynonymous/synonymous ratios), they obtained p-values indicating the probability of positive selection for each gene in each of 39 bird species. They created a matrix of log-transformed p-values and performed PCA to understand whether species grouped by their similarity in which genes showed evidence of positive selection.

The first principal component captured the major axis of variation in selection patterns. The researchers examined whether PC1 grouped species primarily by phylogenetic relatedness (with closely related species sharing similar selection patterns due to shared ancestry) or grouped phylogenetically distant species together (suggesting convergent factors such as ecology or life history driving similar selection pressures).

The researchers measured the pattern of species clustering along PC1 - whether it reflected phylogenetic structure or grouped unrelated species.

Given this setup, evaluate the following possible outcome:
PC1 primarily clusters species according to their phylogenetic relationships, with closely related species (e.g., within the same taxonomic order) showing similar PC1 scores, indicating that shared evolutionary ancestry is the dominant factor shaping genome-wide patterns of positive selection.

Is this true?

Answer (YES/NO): NO